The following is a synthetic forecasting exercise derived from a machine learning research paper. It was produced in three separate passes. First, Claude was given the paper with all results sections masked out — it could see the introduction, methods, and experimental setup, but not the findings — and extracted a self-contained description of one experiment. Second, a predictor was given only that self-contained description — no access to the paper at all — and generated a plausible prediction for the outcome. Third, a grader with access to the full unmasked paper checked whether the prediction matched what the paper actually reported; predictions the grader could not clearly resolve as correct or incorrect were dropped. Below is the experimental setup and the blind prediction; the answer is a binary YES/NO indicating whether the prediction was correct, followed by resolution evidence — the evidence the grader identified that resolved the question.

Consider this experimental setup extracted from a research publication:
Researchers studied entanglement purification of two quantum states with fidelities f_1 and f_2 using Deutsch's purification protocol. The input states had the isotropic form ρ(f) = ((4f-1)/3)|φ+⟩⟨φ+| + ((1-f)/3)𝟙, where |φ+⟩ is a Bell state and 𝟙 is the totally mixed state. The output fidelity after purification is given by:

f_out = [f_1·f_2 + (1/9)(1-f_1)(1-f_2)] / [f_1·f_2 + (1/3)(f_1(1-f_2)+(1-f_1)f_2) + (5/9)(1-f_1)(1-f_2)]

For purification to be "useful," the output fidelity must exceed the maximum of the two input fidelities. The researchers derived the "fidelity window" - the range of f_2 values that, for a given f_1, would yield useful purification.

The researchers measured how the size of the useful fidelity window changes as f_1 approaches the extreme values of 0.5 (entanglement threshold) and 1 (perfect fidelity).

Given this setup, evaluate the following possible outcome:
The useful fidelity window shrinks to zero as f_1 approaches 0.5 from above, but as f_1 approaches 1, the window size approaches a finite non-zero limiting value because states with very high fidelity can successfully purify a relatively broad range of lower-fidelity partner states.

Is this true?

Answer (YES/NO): NO